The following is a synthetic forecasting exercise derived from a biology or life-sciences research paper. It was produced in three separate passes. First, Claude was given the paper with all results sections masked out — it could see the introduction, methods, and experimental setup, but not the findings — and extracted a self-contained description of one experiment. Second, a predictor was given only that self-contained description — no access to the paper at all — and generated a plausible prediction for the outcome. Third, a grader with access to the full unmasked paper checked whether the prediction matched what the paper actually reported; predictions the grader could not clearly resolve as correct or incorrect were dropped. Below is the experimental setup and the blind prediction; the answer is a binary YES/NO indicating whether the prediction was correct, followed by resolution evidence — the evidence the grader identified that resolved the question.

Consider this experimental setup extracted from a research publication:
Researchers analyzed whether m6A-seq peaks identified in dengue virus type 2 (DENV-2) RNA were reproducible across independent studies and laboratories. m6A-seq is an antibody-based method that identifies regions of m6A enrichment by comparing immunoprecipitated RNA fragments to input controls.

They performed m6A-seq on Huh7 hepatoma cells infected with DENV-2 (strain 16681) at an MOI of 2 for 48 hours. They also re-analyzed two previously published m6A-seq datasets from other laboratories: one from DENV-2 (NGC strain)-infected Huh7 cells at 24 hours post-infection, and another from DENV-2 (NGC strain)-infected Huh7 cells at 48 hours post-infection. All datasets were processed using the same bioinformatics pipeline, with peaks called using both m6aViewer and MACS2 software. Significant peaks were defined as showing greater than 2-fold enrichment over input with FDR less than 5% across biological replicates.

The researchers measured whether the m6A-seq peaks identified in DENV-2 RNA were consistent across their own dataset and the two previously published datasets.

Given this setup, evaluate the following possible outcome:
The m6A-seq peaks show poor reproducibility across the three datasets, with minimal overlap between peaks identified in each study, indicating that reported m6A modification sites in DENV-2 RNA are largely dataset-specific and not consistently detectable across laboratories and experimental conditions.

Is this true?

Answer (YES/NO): YES